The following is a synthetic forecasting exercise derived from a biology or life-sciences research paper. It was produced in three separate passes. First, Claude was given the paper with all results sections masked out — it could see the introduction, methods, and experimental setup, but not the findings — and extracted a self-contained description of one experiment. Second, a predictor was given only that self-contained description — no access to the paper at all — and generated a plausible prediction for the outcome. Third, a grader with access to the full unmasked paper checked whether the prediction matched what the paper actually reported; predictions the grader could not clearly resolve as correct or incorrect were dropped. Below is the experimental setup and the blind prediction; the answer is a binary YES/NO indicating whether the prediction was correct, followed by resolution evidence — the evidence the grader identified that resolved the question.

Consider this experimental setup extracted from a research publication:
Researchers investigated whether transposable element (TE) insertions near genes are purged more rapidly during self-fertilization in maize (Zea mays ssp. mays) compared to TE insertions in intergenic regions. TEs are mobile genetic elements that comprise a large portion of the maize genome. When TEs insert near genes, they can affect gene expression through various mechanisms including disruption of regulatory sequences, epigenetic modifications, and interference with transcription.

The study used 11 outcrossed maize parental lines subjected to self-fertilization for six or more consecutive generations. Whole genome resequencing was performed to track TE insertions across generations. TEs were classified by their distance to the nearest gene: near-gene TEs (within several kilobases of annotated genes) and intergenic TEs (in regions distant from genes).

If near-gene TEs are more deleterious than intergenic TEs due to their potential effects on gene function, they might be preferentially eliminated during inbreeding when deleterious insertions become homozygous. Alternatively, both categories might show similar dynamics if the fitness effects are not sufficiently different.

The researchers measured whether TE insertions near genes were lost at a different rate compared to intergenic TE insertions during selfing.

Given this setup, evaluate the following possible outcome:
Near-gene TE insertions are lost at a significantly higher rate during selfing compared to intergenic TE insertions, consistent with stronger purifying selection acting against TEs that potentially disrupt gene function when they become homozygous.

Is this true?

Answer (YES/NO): NO